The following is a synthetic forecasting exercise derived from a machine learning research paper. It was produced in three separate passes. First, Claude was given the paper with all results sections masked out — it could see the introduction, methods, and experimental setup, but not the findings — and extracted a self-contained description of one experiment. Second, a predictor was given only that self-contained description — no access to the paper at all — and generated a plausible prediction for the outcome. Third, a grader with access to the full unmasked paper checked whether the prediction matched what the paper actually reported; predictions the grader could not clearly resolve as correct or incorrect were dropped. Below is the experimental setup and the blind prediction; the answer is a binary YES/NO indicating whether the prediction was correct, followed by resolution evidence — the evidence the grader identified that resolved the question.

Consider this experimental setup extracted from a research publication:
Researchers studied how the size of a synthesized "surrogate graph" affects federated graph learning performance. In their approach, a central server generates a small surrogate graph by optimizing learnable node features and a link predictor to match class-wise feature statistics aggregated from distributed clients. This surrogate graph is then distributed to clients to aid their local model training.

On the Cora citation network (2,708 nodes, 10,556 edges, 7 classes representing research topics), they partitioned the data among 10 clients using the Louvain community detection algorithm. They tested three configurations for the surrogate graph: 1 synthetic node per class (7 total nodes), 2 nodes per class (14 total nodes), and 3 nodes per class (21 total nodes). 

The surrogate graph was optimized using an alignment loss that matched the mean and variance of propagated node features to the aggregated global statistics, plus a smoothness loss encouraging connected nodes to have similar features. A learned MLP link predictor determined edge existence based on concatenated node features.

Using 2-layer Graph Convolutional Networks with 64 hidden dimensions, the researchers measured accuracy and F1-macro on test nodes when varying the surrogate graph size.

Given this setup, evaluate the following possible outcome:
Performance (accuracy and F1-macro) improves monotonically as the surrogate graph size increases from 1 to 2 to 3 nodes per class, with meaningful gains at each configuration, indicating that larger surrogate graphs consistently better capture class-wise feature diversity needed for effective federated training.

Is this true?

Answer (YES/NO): NO